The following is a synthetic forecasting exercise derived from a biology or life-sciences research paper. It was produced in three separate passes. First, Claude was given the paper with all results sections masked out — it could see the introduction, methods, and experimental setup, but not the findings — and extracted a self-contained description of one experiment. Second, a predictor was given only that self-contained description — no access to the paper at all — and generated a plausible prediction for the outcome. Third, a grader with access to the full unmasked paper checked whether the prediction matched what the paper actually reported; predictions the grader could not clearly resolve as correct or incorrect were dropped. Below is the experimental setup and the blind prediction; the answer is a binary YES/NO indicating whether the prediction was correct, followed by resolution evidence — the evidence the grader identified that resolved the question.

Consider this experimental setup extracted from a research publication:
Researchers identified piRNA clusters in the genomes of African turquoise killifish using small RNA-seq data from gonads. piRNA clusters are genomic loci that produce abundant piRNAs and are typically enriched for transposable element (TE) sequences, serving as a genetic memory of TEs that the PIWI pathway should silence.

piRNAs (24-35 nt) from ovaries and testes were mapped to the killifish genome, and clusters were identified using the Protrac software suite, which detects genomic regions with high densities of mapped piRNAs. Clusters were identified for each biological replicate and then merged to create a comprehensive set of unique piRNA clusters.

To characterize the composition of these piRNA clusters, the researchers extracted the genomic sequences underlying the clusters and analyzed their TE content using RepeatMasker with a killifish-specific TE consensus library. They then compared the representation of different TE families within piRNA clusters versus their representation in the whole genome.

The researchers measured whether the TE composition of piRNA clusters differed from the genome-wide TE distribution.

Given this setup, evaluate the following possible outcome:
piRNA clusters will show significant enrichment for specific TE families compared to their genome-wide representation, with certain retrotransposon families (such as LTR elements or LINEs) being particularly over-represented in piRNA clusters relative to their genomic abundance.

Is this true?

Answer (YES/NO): NO